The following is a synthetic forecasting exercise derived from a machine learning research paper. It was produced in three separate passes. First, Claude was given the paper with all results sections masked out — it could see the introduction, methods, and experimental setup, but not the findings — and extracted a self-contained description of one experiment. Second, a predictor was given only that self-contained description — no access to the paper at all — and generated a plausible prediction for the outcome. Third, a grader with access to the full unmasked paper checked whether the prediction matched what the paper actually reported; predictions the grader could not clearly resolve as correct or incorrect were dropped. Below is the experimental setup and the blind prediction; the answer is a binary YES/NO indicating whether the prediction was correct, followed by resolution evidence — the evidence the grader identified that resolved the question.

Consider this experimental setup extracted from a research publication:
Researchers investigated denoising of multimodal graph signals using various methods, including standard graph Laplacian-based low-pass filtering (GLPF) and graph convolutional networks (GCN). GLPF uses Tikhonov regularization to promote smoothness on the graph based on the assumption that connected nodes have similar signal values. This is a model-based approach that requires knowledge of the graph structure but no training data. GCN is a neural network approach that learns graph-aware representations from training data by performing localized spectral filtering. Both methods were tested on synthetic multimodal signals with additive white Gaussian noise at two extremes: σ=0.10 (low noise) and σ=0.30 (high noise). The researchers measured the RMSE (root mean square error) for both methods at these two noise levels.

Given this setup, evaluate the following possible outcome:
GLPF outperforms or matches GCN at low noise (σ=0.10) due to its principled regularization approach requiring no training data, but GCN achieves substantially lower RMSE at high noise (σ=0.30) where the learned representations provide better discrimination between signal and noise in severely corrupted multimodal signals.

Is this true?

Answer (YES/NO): YES